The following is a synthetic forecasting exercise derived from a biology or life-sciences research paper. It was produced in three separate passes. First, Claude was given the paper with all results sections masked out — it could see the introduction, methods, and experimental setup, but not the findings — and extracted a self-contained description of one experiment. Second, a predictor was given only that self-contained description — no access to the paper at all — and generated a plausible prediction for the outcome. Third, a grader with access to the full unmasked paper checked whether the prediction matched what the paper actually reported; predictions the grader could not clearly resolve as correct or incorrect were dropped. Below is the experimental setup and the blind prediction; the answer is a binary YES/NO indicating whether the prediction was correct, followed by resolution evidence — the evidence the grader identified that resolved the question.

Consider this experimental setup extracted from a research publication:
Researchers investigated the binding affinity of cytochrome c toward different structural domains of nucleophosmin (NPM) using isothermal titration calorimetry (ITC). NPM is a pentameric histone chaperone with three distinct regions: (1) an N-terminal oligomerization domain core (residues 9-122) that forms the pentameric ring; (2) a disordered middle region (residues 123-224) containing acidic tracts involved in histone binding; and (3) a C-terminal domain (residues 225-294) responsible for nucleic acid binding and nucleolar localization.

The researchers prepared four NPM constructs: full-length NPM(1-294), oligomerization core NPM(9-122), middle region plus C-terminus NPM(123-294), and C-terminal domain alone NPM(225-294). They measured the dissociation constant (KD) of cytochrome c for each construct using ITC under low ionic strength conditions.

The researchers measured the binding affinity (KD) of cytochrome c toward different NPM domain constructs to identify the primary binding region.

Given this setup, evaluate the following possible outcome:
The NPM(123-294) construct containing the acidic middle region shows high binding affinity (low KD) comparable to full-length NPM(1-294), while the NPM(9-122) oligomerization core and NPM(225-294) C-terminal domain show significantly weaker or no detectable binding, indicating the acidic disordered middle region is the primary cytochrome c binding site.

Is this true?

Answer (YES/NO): NO